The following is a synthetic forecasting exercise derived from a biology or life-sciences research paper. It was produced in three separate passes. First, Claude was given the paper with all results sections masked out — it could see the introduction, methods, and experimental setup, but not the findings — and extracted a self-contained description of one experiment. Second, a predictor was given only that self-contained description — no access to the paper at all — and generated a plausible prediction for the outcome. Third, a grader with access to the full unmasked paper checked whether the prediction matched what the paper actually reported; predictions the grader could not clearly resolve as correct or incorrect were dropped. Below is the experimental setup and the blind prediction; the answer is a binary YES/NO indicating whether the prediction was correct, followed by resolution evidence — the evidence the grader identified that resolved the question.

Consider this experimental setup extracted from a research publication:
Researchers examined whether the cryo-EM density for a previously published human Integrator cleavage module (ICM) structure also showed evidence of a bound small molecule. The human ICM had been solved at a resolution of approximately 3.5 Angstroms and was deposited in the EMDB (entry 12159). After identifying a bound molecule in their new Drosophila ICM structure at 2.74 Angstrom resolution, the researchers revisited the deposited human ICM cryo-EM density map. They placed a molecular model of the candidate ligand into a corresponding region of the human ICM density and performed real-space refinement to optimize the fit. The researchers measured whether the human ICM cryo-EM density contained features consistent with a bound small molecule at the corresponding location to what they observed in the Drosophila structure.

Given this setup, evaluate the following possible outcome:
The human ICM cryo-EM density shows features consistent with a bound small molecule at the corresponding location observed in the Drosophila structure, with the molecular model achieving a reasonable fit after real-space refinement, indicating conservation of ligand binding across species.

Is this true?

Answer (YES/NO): YES